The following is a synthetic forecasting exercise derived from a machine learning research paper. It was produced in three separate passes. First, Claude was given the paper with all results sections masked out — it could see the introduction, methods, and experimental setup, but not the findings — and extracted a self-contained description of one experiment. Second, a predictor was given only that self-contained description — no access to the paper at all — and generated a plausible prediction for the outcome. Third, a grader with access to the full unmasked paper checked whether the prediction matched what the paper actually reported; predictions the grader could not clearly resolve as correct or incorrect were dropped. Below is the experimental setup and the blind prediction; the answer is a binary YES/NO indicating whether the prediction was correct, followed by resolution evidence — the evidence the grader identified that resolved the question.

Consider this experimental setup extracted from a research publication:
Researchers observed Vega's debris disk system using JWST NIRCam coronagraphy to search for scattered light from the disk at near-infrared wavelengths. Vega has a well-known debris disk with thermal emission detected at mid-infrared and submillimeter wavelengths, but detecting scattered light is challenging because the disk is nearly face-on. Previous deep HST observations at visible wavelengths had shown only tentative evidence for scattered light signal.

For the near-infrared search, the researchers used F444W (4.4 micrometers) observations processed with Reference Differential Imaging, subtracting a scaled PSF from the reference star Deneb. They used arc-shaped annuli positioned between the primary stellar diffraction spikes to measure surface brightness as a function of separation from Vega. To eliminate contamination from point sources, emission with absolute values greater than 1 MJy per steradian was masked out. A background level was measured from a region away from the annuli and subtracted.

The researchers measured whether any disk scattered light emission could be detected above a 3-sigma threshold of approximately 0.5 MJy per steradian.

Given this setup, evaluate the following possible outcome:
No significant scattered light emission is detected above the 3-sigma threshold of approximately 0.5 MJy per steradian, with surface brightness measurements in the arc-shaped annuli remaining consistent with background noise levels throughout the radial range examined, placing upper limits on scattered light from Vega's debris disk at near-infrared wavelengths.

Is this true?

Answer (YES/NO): YES